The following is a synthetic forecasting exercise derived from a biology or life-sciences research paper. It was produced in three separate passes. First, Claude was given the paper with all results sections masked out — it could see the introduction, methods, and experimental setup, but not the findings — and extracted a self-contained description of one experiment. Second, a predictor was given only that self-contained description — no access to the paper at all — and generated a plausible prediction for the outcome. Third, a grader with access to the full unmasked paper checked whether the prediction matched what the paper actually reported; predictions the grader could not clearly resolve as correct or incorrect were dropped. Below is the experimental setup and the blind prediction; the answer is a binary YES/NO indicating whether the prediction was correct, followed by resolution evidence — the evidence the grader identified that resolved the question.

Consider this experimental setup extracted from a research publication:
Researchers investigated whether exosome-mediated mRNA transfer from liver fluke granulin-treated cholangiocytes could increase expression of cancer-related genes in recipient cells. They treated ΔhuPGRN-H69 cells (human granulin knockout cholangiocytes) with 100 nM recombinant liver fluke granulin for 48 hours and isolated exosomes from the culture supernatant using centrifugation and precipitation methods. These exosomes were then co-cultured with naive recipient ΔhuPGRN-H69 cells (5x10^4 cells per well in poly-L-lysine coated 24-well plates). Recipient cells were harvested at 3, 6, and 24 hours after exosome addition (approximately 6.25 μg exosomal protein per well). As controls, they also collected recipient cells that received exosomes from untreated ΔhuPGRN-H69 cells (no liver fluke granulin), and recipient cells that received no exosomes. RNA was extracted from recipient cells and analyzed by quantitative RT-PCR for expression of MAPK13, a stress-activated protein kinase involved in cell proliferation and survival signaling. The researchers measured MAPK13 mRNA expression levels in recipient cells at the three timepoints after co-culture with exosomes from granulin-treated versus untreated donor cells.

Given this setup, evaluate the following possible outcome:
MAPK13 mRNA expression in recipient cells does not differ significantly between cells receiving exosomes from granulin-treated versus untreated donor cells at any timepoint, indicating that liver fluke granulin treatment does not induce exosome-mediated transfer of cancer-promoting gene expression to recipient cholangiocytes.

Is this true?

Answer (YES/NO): NO